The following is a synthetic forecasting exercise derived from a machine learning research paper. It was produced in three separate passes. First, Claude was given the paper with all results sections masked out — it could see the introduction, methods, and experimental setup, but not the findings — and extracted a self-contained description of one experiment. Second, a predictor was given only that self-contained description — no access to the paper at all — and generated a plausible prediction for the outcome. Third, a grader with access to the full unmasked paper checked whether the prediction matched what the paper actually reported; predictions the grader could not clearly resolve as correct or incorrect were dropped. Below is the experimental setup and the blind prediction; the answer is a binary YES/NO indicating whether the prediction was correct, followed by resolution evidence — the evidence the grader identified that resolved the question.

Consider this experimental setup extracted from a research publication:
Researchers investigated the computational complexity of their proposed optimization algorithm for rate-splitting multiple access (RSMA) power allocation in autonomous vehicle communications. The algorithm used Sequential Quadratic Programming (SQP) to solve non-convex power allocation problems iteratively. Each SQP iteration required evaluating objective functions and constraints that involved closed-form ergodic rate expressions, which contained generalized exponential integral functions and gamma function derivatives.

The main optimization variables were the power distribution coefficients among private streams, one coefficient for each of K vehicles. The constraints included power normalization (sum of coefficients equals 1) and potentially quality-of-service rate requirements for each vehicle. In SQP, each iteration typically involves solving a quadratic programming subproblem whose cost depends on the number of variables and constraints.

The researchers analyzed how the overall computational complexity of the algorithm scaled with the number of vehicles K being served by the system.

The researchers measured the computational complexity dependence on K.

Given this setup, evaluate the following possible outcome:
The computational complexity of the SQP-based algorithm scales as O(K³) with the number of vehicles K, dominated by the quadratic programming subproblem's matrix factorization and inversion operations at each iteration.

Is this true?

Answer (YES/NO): YES